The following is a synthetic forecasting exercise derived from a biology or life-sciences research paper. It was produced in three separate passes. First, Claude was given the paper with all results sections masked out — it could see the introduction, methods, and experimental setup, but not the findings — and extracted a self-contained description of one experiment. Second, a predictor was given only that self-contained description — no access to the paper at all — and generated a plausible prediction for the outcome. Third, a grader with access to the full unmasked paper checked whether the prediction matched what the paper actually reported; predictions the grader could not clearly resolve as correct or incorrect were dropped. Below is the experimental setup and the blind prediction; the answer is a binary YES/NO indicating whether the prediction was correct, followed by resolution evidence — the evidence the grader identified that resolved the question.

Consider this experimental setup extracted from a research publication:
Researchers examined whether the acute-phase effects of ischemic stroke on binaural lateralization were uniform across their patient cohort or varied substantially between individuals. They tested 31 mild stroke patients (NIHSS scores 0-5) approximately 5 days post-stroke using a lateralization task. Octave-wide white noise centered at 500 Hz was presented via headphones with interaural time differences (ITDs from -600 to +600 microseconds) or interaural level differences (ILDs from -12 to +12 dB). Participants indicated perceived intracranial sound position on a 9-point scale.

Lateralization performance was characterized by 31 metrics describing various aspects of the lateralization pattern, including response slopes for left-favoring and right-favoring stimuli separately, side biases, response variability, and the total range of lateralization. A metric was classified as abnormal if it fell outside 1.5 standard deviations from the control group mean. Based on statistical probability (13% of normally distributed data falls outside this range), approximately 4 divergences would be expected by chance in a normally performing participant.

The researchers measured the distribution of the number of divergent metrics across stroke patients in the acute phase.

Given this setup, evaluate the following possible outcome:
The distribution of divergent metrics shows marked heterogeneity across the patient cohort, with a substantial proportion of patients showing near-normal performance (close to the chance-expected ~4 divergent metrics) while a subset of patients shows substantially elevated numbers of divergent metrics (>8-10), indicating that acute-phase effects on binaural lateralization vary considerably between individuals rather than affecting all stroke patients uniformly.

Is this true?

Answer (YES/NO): YES